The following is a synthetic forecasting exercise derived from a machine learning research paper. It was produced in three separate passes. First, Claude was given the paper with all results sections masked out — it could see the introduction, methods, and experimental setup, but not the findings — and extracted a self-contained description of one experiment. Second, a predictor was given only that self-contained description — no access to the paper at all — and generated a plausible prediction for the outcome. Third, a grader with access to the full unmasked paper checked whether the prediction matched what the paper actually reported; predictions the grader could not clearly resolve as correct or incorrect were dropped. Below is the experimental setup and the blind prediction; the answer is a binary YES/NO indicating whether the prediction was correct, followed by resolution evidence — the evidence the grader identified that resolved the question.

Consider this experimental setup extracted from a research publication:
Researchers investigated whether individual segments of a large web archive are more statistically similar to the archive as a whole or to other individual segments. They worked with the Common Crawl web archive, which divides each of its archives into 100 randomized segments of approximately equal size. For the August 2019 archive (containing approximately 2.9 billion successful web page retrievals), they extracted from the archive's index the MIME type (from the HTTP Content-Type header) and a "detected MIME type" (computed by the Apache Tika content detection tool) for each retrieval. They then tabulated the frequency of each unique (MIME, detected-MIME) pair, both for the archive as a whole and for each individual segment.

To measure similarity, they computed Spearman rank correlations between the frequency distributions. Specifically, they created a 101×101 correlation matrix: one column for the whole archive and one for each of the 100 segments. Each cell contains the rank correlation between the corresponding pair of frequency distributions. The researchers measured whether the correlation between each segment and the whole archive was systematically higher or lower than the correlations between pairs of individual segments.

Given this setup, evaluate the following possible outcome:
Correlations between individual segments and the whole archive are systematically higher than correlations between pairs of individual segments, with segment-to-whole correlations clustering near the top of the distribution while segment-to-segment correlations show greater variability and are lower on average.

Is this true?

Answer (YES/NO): YES